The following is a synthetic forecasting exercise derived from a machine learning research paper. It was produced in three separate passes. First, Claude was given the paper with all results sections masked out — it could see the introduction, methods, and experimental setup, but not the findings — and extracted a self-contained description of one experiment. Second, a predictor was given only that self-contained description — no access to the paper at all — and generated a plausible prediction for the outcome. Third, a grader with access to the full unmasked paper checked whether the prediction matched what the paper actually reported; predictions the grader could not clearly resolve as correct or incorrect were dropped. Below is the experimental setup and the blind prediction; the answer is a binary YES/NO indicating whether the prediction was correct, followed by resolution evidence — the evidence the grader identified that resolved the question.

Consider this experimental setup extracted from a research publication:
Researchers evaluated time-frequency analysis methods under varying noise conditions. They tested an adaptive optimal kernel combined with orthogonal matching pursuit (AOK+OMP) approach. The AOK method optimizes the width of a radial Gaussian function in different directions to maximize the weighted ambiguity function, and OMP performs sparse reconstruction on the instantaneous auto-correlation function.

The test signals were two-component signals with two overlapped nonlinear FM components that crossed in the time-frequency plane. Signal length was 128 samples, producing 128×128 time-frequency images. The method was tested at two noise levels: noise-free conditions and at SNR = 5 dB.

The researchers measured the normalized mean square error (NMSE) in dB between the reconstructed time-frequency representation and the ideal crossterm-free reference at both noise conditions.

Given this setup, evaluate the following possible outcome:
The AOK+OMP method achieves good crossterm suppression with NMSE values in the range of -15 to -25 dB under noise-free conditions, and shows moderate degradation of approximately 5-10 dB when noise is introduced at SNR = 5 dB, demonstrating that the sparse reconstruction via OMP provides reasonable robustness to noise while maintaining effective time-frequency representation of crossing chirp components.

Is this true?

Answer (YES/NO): NO